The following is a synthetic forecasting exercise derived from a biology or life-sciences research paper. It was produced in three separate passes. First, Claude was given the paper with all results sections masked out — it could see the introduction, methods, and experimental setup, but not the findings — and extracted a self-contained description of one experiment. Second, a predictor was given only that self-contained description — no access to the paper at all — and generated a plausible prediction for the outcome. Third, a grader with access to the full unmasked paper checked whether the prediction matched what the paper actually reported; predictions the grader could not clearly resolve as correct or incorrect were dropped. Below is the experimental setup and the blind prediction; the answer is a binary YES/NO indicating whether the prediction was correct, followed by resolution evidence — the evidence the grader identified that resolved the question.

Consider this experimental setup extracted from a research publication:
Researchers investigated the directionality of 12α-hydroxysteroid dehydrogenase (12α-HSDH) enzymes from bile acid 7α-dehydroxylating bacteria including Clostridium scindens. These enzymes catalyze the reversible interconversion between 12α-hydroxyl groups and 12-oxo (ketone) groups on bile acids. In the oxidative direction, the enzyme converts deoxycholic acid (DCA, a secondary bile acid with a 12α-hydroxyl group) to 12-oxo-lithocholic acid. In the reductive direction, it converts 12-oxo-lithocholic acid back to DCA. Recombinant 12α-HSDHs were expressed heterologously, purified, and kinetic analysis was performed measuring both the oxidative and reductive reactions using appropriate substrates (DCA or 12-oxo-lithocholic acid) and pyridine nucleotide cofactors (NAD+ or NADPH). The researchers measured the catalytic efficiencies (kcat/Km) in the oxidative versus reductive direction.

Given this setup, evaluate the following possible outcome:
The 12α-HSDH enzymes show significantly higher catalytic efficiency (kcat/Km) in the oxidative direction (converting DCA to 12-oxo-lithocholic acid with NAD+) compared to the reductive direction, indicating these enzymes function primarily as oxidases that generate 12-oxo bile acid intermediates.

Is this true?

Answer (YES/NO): NO